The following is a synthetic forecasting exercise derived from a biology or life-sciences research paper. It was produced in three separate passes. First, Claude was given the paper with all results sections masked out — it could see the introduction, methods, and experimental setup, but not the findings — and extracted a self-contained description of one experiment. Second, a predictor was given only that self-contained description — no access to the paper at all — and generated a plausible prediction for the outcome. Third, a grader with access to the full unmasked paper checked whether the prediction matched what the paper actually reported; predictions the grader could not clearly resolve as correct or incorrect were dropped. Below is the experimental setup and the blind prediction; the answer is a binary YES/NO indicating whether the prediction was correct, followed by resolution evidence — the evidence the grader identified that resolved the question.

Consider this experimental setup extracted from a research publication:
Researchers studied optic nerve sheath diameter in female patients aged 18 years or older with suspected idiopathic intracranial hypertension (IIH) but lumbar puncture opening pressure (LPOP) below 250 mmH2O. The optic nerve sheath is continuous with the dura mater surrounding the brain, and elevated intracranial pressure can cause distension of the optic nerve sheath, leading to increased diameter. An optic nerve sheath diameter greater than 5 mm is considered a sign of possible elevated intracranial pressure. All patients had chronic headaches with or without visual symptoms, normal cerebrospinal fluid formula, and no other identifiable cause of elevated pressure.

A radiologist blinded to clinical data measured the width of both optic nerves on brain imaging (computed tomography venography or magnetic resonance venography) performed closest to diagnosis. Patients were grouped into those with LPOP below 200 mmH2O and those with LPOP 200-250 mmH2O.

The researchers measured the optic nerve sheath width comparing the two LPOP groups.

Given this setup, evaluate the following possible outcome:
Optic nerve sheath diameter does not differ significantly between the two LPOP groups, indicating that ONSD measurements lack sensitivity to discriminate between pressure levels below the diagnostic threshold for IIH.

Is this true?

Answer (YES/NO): YES